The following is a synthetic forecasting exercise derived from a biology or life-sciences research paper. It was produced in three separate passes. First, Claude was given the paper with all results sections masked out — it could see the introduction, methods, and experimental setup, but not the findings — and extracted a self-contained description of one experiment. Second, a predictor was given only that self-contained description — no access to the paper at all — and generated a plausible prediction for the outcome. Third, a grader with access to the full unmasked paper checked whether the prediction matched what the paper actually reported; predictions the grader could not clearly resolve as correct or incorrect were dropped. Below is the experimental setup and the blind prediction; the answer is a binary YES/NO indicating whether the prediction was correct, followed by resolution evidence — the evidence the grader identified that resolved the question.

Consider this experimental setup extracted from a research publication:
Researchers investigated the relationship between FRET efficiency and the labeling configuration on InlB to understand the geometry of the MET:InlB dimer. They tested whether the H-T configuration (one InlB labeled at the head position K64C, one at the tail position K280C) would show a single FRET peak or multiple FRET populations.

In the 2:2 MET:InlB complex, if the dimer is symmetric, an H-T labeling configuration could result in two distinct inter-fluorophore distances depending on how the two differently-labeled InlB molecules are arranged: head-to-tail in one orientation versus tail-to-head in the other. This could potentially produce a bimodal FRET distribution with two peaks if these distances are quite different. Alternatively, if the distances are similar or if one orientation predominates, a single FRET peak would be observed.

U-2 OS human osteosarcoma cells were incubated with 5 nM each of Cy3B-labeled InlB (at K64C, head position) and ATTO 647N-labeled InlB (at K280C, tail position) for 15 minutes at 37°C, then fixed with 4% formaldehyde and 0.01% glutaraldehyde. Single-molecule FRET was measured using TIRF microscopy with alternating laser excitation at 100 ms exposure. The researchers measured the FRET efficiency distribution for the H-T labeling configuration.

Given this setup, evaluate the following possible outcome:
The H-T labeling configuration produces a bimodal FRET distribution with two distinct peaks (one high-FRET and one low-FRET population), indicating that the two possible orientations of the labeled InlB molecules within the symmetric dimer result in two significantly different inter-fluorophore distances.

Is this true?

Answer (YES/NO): NO